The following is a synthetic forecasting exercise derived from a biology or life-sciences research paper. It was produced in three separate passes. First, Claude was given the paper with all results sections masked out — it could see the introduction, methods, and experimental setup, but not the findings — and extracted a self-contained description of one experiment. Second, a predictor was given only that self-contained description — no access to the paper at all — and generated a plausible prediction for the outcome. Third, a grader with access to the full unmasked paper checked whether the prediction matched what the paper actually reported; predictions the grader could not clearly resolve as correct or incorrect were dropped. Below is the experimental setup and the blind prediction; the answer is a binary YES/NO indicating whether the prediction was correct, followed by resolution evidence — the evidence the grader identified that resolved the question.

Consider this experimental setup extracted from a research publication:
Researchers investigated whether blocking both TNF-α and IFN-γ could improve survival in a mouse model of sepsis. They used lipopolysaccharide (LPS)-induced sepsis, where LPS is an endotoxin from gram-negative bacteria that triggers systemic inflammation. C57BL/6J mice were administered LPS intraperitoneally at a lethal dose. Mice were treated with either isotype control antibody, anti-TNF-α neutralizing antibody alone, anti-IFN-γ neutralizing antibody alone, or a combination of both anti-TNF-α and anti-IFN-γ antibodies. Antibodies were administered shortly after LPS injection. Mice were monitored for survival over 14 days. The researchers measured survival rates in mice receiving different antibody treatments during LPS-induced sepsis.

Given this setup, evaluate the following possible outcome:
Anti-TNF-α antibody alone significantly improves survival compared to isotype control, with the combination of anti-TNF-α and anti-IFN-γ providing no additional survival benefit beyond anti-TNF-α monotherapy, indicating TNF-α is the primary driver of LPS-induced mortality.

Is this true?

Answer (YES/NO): NO